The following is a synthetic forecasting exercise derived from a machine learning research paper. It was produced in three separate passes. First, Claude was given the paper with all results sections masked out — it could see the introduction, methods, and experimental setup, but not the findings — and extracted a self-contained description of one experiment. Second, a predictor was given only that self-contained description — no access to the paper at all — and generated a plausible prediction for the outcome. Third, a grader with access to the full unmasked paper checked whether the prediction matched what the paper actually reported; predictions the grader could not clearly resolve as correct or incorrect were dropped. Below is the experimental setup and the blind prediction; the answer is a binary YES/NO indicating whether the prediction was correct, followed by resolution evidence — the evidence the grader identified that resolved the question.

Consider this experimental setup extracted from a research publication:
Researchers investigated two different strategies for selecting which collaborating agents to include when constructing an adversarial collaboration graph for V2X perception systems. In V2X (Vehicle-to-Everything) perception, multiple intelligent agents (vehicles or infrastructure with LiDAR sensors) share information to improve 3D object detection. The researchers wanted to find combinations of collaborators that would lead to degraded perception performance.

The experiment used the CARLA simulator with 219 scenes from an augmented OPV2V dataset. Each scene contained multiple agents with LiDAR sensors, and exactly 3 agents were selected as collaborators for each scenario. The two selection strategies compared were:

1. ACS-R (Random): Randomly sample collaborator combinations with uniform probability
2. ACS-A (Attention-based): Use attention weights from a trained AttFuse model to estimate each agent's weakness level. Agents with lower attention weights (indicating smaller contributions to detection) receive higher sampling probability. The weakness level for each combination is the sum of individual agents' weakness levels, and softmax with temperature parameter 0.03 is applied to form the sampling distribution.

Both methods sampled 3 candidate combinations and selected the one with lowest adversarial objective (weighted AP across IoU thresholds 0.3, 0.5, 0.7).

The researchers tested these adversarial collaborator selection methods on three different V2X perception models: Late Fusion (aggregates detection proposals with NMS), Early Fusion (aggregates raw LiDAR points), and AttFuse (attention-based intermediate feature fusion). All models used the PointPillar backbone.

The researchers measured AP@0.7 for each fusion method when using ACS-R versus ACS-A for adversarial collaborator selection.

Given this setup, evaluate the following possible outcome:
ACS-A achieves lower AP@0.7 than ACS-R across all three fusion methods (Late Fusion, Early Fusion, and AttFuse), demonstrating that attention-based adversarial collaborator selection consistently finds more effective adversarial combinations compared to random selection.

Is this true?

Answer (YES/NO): YES